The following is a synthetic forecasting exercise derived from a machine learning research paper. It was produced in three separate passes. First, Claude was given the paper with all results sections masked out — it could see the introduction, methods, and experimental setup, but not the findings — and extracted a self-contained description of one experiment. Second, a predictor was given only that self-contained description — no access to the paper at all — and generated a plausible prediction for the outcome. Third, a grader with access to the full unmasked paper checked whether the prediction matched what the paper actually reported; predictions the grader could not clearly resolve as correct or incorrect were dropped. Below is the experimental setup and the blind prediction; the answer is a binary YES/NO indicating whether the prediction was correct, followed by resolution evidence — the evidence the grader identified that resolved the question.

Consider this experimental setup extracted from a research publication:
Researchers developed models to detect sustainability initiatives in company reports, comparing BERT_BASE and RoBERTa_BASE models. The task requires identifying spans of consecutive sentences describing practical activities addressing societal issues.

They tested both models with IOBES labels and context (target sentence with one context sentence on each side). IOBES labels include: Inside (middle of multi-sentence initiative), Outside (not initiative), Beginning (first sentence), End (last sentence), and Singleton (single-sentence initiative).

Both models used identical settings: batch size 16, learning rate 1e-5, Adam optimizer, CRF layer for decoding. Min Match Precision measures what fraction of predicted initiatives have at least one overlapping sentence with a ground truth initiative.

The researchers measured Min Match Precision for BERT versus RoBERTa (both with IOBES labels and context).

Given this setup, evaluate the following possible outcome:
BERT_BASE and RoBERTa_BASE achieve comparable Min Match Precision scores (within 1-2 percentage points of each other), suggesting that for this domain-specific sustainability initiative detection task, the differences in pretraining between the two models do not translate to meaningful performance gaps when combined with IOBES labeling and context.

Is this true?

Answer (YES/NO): YES